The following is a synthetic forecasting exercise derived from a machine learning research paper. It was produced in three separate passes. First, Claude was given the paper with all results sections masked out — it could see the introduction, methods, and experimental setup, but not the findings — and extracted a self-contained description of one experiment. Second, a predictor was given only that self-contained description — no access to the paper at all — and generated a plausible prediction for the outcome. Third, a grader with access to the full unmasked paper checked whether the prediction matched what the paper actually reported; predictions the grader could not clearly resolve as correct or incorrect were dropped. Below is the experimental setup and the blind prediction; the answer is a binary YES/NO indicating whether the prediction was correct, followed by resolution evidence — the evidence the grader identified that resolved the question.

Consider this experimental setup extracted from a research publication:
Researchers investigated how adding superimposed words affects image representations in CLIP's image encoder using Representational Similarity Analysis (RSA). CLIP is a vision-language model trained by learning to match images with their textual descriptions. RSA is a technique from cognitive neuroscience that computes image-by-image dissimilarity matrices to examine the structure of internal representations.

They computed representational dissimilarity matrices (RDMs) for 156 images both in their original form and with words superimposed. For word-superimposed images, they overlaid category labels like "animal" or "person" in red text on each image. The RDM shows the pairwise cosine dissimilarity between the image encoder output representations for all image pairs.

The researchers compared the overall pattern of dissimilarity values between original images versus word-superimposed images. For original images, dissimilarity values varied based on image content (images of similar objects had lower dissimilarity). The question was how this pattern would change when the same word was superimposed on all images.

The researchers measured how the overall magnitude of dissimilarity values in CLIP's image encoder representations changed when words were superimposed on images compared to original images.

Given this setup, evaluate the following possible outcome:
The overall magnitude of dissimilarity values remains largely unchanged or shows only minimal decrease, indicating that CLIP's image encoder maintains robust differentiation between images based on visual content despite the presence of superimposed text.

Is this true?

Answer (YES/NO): NO